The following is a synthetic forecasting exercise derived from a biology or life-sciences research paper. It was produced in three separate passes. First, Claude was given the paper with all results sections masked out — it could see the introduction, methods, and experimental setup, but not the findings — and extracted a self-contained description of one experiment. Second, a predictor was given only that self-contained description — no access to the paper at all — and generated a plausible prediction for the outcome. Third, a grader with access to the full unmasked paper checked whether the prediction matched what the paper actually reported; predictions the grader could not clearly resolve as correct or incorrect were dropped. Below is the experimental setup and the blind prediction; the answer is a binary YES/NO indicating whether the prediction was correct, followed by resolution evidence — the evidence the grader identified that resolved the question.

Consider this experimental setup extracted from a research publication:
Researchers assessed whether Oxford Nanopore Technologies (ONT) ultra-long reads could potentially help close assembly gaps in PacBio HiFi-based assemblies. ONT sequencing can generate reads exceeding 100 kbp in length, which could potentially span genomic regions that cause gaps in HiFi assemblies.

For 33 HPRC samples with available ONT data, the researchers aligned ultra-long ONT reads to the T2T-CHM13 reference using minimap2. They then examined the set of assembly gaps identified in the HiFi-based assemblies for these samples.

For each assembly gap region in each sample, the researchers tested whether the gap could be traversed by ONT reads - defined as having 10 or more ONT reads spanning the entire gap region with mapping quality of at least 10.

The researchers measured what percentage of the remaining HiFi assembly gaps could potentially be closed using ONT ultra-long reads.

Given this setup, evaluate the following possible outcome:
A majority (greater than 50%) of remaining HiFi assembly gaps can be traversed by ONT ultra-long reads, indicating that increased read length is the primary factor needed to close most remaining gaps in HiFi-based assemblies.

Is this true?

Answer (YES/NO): YES